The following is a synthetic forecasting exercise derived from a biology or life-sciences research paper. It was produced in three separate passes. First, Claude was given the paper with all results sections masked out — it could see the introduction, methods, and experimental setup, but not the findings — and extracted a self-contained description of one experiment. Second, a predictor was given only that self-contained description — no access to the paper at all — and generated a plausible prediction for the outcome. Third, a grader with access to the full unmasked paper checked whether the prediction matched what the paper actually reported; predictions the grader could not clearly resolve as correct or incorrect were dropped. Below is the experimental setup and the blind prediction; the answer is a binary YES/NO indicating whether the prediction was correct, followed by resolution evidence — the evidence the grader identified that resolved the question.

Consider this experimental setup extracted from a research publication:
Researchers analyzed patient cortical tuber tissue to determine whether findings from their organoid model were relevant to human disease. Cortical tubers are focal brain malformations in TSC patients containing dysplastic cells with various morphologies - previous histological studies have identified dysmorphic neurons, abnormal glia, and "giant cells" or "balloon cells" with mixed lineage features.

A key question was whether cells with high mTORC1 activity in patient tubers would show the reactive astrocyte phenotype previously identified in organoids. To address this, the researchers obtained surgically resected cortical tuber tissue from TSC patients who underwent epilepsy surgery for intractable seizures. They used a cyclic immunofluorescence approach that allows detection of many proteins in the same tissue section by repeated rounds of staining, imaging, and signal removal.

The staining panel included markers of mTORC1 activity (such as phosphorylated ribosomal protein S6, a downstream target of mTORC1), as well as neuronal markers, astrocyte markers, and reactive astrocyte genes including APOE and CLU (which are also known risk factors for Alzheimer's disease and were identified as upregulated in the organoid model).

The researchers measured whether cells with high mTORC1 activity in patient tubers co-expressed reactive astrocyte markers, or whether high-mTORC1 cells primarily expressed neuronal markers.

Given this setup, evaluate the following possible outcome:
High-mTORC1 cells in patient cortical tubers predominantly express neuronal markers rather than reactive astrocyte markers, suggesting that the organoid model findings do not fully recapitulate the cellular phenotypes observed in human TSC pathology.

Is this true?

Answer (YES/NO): NO